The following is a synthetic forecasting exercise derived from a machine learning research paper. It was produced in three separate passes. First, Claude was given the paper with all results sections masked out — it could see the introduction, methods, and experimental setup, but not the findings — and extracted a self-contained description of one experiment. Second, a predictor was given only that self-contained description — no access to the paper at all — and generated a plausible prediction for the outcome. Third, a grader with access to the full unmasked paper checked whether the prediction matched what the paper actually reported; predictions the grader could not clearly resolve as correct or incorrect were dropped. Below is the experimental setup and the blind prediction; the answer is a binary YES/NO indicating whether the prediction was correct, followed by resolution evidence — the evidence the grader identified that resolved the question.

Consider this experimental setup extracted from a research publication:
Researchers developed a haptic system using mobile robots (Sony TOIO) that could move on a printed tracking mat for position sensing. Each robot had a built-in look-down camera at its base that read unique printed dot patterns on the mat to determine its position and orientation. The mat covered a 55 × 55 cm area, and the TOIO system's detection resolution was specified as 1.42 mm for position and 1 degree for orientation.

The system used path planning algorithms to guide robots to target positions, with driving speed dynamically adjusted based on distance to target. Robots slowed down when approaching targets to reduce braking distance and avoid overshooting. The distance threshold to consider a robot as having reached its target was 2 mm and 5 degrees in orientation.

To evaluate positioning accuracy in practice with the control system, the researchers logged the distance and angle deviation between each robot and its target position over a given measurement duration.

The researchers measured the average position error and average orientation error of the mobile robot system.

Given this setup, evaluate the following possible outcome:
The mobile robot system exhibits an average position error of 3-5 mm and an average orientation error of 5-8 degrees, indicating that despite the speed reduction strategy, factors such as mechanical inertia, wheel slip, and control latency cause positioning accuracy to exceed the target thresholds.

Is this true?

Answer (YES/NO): NO